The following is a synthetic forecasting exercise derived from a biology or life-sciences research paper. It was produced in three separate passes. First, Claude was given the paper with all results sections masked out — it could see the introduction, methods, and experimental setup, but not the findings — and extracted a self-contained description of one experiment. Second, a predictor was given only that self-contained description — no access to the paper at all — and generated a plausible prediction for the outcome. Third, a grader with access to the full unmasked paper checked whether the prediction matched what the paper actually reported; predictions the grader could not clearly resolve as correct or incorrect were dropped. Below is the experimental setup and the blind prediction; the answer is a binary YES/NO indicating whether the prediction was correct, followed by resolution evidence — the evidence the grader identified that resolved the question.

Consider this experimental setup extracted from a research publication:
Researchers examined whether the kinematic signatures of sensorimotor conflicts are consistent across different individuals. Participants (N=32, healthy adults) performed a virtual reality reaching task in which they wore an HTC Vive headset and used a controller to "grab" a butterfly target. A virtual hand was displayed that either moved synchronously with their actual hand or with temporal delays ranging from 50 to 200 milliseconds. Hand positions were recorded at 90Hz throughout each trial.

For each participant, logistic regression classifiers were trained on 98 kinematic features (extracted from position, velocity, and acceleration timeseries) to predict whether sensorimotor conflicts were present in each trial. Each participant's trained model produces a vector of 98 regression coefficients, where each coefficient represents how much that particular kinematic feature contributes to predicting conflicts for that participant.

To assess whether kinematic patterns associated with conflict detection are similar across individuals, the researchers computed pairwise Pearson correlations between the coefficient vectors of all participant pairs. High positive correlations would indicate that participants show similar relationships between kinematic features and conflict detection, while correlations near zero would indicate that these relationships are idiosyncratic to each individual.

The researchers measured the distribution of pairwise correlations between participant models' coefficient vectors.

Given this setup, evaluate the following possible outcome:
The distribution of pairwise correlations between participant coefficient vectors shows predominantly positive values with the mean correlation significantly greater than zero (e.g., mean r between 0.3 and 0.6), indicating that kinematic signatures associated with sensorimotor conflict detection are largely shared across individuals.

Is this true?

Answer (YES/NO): YES